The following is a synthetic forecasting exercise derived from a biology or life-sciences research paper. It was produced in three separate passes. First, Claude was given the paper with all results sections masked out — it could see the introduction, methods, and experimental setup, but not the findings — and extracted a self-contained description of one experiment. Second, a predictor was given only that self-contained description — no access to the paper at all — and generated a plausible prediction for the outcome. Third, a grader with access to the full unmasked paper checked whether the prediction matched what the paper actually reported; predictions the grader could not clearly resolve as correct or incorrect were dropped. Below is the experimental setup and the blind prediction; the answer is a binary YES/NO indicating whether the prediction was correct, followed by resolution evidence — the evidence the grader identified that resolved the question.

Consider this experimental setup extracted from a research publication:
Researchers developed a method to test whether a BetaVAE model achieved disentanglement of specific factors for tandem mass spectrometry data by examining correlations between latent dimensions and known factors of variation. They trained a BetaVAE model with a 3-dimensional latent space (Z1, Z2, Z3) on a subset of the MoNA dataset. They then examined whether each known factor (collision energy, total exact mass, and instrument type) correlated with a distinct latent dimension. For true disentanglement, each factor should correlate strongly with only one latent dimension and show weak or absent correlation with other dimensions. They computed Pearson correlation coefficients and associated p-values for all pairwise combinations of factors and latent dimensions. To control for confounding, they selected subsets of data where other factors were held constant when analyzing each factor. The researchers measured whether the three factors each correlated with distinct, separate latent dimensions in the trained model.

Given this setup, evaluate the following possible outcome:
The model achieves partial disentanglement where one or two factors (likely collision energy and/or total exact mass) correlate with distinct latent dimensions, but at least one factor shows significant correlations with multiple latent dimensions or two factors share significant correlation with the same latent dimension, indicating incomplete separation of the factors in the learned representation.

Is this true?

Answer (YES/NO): NO